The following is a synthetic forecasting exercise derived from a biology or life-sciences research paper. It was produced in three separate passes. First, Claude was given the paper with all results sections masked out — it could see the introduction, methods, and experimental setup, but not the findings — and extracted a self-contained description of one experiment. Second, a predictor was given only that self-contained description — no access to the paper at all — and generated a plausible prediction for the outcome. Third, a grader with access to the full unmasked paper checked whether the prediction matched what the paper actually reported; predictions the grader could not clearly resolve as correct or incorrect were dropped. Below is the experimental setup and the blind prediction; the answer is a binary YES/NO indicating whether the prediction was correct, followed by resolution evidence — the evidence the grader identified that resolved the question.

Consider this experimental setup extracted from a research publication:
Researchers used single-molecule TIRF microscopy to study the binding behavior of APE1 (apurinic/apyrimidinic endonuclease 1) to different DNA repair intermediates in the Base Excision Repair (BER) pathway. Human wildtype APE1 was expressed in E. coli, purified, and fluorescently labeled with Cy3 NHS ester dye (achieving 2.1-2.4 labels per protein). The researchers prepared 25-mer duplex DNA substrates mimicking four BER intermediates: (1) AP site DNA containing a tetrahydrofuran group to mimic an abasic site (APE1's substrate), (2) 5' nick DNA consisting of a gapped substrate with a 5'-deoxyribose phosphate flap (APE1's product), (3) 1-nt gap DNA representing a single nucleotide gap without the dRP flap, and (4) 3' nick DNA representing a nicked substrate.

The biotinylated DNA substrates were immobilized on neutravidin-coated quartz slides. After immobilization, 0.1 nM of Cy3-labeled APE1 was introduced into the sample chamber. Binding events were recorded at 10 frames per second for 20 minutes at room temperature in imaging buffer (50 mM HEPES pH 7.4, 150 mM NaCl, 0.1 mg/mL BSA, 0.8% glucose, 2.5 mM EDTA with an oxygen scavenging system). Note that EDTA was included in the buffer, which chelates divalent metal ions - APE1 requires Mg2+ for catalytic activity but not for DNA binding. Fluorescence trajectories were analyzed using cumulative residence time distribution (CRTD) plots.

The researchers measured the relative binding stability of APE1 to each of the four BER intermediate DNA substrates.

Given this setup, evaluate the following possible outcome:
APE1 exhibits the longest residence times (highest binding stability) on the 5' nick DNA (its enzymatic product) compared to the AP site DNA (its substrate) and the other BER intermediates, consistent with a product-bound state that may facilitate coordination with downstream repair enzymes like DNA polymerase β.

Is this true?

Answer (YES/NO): NO